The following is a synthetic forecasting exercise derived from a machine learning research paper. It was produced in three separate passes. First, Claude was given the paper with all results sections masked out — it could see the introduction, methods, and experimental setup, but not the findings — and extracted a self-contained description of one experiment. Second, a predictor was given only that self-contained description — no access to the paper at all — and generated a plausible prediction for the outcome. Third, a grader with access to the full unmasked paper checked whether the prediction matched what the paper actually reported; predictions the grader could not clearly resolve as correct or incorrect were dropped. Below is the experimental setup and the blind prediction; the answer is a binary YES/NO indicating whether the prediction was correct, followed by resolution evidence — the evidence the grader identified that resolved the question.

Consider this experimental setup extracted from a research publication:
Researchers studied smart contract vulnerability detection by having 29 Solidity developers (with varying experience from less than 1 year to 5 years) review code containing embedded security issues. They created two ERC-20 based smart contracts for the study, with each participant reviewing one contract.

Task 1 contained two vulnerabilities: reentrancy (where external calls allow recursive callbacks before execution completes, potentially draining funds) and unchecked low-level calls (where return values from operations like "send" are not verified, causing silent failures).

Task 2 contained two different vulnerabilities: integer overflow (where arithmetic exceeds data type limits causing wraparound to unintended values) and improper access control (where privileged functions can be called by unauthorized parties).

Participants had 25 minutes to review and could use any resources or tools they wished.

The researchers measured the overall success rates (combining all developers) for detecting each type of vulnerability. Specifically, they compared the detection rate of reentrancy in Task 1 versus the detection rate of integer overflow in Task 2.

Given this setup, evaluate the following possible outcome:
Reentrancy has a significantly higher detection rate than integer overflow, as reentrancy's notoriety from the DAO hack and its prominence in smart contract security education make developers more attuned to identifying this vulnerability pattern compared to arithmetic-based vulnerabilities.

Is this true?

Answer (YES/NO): YES